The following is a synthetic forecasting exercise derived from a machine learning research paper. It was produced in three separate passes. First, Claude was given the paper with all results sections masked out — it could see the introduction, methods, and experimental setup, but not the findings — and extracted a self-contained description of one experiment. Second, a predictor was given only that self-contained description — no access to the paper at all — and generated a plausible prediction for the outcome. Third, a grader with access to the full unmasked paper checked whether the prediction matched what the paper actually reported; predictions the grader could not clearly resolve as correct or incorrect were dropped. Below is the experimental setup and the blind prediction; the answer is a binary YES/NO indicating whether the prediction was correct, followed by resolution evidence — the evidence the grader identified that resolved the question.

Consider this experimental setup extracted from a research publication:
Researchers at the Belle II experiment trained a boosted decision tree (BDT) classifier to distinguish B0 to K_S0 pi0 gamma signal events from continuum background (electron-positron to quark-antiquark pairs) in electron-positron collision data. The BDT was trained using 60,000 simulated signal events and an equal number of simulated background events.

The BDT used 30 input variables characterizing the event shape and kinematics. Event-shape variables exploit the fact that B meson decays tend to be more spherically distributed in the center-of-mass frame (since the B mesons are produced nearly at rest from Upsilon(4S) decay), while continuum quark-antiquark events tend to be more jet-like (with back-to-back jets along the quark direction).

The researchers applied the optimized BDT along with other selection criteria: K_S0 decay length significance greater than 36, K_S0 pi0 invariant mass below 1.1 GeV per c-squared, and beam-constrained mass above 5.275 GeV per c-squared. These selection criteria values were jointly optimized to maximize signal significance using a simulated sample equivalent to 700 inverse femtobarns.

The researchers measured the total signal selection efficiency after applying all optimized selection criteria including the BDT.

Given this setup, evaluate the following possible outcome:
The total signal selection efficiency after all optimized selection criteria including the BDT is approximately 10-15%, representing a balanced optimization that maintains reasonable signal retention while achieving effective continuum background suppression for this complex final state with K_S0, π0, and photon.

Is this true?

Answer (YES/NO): NO